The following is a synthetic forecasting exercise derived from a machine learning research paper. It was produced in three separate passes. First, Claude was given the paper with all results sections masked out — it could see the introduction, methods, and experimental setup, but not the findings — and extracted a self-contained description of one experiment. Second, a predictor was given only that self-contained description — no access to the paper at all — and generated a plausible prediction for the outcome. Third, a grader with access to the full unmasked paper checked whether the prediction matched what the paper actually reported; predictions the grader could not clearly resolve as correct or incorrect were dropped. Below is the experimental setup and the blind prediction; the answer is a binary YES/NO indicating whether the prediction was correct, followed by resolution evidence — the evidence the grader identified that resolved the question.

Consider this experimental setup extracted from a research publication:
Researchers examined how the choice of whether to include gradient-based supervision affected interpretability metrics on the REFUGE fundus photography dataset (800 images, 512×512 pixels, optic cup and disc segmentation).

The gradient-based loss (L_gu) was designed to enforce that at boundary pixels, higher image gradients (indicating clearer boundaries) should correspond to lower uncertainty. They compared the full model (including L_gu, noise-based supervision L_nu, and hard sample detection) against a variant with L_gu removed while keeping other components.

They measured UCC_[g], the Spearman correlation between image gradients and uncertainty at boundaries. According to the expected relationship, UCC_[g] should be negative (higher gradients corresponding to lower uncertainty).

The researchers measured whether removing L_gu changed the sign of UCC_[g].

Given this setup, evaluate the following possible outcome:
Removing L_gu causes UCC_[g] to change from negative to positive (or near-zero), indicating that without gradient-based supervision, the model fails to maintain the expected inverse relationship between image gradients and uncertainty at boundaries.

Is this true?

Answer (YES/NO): NO